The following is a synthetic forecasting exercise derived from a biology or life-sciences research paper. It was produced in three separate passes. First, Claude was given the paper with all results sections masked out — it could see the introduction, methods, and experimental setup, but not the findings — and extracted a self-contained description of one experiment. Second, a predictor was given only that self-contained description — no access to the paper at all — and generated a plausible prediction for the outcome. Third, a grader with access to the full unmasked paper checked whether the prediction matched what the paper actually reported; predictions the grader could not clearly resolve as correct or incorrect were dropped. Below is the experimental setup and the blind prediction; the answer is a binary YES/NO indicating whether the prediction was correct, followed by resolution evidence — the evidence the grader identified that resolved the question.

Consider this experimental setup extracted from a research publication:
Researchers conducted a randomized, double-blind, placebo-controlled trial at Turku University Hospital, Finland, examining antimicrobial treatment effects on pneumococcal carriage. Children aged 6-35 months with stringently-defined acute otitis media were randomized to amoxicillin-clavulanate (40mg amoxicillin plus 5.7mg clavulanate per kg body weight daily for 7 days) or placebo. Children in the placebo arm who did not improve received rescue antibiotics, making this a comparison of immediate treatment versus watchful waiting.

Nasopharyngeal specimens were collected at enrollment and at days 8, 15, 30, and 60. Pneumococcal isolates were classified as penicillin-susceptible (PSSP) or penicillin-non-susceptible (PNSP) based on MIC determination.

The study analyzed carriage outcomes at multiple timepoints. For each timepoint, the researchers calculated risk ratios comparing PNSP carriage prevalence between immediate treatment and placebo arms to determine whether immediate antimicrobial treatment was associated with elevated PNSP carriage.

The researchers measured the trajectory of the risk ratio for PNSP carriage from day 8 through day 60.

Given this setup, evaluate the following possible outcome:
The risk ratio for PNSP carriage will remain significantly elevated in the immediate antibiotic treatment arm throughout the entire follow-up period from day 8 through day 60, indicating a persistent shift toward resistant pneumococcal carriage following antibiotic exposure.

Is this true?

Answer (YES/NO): NO